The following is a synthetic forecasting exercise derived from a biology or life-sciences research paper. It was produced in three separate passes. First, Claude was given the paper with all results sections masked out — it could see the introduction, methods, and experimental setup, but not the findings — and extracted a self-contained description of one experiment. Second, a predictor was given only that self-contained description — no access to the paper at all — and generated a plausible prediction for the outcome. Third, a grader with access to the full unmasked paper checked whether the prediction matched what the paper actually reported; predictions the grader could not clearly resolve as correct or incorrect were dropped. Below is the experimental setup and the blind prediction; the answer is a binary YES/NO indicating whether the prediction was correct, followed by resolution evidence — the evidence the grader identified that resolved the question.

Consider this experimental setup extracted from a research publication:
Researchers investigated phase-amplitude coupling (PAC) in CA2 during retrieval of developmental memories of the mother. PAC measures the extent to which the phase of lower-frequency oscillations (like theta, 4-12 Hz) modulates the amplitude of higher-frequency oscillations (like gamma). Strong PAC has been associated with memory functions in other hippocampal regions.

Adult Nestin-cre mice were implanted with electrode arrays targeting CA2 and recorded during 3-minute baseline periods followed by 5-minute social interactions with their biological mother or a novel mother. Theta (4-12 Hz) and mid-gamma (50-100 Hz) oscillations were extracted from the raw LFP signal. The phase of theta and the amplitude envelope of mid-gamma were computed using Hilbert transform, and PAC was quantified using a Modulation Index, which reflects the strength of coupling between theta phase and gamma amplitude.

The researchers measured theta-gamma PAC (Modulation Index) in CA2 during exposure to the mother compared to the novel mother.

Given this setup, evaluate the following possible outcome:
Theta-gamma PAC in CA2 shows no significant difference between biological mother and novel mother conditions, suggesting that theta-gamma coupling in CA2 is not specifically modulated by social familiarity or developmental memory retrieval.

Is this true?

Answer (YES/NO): NO